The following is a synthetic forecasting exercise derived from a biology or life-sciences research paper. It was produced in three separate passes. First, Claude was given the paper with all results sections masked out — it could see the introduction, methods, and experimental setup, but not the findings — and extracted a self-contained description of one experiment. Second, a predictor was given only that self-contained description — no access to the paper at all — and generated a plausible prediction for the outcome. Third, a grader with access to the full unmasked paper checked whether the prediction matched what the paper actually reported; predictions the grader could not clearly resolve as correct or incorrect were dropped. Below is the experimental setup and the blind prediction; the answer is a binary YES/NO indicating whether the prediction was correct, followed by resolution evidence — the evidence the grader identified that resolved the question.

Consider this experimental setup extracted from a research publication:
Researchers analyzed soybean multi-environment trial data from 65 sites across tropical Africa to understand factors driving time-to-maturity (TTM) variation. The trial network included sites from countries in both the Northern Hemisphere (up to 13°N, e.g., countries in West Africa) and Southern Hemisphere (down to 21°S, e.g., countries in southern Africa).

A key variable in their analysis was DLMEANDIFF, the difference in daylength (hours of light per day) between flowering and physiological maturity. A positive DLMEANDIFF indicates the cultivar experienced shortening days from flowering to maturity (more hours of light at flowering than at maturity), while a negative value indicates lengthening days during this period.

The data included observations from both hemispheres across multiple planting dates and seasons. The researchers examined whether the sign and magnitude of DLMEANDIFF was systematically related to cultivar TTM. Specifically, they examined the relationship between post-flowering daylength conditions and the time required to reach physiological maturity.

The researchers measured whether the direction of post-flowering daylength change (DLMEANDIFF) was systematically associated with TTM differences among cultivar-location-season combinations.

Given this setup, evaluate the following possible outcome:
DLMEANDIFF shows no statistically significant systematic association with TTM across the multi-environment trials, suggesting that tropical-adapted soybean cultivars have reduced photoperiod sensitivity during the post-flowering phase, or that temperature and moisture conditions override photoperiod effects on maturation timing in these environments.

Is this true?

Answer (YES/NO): NO